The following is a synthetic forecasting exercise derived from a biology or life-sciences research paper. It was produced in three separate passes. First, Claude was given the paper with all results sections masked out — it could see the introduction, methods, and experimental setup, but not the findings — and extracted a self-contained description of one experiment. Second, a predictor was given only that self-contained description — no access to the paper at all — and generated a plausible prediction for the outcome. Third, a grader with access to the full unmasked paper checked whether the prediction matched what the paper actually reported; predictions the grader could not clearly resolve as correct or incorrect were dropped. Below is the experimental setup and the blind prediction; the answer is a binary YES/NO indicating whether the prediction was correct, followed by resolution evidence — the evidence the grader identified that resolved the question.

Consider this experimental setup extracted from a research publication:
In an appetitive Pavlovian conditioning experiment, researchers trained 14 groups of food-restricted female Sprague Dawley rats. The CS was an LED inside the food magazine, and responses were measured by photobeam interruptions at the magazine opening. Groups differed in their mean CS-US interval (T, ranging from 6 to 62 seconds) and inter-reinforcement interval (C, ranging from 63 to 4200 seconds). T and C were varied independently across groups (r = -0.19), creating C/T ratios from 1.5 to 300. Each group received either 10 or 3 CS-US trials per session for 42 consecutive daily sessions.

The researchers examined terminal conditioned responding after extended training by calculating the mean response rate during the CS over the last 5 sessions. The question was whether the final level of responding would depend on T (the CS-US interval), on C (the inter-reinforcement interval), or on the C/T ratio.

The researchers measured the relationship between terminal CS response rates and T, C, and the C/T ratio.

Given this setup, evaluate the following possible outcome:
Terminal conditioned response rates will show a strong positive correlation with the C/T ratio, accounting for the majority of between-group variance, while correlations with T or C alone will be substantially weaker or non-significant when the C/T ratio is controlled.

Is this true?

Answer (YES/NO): NO